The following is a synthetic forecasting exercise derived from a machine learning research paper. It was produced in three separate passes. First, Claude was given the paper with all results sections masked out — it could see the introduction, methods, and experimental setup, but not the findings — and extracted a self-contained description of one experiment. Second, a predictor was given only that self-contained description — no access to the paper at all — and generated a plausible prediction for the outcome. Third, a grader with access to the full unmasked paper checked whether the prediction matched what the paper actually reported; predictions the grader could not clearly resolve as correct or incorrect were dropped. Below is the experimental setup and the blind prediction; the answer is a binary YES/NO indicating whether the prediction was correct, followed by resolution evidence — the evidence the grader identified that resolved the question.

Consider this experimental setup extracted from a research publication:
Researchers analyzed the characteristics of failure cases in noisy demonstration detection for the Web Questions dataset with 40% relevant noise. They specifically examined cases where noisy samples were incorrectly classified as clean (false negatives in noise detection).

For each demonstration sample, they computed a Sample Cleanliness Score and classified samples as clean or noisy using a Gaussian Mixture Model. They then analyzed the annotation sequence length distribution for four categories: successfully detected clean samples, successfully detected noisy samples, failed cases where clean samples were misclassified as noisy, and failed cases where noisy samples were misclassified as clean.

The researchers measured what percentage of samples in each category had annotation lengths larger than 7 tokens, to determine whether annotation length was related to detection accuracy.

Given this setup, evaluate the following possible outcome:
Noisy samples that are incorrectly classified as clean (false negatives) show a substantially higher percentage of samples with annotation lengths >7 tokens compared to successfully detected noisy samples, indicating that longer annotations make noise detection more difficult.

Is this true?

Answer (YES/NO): YES